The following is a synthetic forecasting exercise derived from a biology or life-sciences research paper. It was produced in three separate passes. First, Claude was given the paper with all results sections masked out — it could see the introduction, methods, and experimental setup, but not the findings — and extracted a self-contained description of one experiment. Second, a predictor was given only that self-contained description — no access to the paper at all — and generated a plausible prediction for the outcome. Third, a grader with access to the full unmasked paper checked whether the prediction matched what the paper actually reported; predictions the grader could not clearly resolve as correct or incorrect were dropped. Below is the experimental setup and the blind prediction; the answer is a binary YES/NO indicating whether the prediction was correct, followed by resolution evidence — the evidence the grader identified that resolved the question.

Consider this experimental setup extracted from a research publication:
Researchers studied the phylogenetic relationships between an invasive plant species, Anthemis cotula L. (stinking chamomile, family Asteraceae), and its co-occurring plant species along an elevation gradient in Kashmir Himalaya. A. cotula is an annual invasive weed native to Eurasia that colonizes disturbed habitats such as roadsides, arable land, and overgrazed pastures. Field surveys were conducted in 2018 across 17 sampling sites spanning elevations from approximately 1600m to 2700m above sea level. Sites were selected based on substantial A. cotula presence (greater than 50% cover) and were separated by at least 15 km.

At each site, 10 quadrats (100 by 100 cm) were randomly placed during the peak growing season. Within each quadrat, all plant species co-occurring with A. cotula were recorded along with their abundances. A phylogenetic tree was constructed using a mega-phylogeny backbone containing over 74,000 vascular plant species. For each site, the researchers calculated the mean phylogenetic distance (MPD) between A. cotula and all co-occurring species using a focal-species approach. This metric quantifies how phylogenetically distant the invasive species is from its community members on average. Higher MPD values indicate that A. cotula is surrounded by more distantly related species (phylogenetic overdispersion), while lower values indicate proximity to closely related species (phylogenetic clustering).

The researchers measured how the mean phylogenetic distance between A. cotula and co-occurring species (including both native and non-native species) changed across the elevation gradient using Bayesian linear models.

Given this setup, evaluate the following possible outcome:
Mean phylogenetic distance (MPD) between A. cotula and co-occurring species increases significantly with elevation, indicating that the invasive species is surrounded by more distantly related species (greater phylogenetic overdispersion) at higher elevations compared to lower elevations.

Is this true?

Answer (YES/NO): YES